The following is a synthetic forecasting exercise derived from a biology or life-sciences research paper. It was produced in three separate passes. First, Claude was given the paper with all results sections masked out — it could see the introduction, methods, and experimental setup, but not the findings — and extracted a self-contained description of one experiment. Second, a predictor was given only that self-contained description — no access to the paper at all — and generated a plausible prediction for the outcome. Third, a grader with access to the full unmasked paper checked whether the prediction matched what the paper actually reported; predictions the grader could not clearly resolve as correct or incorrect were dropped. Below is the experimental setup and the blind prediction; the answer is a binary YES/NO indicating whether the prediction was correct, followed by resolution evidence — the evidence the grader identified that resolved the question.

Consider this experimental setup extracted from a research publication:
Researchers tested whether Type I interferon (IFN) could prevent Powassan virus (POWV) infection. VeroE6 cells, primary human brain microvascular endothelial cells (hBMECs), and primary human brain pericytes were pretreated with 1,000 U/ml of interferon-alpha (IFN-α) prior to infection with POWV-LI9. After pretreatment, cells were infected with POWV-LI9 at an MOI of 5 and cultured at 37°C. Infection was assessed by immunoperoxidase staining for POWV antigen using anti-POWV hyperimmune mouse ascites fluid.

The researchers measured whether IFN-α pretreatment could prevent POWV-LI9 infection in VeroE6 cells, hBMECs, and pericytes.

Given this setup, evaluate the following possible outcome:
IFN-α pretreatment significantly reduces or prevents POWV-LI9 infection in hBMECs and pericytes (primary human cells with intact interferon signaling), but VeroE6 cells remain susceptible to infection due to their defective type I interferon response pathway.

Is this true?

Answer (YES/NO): NO